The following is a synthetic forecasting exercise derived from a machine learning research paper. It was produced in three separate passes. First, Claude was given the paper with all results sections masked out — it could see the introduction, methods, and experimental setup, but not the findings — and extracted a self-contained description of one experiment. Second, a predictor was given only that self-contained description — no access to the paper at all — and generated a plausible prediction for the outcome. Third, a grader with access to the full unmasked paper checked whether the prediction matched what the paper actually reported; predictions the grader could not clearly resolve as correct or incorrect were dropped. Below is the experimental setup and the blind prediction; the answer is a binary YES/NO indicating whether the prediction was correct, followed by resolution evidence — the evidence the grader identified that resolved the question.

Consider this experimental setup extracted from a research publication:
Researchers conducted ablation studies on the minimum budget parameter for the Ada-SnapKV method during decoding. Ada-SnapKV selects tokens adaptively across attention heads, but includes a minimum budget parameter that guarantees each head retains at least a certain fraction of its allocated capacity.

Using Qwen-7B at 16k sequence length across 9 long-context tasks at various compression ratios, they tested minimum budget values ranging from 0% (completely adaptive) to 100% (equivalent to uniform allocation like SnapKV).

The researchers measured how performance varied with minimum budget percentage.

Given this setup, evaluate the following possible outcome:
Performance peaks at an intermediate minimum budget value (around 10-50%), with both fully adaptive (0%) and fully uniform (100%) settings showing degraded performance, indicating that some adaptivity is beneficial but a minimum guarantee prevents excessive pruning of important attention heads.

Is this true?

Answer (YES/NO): NO